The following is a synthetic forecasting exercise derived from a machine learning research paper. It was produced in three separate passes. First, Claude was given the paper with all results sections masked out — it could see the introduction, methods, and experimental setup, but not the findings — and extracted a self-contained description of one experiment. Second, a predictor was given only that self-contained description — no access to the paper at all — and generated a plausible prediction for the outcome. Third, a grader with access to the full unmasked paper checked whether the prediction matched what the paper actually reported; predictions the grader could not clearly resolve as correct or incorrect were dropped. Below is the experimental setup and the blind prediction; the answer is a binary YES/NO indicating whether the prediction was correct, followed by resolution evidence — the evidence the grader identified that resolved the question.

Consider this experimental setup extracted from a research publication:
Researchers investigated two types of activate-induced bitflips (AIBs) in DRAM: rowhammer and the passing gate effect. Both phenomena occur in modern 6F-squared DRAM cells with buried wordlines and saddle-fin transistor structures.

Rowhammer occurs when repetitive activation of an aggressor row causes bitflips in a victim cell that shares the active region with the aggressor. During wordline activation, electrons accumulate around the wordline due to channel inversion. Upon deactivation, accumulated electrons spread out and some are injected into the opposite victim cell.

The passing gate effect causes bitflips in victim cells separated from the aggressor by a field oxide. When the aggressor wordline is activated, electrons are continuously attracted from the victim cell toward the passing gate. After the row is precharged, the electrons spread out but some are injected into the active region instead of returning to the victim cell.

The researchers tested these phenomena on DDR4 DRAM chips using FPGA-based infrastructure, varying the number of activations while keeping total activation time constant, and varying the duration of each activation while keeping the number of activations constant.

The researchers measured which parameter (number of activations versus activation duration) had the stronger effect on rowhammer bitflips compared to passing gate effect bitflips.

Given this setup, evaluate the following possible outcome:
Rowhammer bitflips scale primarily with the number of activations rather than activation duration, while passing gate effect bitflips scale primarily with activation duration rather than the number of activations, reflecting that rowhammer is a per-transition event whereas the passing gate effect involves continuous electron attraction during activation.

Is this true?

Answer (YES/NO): NO